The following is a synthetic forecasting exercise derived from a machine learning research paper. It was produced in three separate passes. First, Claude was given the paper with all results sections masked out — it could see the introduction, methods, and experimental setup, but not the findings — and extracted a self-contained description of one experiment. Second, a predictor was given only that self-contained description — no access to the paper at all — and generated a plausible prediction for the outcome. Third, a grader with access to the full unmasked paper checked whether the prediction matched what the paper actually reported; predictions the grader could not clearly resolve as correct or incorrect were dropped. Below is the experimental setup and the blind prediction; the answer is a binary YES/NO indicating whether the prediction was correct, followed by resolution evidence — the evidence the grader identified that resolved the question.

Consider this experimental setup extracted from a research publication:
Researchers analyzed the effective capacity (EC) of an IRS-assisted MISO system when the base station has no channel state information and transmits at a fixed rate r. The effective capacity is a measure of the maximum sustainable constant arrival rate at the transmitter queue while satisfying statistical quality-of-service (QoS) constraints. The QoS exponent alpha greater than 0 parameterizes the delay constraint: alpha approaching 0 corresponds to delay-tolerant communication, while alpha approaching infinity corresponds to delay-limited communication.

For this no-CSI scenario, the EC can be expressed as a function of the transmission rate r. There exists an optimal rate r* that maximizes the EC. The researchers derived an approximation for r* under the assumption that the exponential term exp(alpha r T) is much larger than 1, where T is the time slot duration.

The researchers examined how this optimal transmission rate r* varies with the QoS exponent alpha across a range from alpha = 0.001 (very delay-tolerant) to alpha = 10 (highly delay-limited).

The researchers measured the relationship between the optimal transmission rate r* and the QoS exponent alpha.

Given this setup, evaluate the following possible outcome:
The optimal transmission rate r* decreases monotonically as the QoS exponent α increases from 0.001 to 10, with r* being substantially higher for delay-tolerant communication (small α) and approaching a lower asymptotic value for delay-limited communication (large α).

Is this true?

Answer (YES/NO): NO